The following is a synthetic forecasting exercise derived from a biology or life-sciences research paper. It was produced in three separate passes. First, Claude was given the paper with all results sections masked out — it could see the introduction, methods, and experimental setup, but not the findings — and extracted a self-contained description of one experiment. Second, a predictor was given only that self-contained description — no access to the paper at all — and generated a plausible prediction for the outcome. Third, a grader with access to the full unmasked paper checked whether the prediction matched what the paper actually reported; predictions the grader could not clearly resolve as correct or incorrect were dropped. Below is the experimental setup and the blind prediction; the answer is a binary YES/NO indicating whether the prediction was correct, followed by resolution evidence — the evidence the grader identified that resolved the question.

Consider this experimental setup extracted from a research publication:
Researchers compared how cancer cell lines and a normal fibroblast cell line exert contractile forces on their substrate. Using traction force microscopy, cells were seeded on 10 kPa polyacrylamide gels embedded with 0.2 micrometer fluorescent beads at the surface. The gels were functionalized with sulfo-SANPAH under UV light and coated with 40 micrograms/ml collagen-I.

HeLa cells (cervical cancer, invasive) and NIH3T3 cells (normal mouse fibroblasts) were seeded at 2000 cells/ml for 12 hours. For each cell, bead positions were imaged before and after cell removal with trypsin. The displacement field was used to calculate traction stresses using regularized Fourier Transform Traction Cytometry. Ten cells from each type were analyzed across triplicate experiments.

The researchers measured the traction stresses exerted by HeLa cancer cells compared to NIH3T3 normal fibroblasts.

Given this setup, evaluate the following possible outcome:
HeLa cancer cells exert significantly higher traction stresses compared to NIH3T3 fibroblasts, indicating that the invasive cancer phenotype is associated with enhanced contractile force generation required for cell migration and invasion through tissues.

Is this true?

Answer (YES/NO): NO